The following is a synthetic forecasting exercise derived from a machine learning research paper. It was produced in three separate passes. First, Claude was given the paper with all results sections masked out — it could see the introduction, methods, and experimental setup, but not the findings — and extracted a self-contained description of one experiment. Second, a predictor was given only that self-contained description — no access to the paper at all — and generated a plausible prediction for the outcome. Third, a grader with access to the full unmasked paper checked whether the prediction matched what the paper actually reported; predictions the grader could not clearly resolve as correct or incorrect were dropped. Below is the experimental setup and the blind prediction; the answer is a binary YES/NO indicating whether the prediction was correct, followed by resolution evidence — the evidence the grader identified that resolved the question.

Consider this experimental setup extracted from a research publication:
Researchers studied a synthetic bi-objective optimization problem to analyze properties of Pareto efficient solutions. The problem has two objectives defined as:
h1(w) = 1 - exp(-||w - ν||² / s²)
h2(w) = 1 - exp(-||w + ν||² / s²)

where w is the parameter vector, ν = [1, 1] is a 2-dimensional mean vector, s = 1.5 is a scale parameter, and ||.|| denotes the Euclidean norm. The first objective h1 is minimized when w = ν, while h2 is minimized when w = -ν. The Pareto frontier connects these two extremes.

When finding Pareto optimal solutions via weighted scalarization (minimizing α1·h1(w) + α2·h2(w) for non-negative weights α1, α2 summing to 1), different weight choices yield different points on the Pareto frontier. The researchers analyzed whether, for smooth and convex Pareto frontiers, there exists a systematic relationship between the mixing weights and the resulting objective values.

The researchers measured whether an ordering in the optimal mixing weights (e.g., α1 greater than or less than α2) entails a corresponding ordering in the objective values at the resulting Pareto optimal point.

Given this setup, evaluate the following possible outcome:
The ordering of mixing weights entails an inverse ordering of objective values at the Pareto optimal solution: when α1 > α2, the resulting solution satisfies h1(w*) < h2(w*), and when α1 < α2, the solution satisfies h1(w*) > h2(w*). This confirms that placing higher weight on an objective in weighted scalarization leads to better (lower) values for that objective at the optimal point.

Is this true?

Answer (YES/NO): YES